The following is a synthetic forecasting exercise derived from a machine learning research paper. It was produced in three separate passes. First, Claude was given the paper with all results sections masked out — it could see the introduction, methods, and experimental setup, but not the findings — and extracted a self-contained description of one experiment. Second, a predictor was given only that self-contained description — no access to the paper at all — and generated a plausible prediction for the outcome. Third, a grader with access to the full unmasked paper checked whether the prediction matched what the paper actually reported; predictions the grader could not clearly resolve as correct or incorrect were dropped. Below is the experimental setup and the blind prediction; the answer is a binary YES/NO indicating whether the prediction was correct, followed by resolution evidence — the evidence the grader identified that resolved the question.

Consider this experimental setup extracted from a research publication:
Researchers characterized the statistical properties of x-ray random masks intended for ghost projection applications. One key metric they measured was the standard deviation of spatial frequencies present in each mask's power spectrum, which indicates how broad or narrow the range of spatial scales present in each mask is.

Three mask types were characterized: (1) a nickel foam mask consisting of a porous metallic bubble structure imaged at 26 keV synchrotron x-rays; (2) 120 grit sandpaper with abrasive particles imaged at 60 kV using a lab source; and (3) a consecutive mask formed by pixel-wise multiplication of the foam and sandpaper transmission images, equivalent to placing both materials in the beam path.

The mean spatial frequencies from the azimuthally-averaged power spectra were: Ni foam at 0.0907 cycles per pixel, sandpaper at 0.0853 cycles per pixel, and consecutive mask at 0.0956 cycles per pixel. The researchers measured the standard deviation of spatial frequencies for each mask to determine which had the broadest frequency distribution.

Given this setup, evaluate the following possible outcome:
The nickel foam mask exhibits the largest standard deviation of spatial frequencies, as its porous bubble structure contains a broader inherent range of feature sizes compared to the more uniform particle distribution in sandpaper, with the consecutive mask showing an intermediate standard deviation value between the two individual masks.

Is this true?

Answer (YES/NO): NO